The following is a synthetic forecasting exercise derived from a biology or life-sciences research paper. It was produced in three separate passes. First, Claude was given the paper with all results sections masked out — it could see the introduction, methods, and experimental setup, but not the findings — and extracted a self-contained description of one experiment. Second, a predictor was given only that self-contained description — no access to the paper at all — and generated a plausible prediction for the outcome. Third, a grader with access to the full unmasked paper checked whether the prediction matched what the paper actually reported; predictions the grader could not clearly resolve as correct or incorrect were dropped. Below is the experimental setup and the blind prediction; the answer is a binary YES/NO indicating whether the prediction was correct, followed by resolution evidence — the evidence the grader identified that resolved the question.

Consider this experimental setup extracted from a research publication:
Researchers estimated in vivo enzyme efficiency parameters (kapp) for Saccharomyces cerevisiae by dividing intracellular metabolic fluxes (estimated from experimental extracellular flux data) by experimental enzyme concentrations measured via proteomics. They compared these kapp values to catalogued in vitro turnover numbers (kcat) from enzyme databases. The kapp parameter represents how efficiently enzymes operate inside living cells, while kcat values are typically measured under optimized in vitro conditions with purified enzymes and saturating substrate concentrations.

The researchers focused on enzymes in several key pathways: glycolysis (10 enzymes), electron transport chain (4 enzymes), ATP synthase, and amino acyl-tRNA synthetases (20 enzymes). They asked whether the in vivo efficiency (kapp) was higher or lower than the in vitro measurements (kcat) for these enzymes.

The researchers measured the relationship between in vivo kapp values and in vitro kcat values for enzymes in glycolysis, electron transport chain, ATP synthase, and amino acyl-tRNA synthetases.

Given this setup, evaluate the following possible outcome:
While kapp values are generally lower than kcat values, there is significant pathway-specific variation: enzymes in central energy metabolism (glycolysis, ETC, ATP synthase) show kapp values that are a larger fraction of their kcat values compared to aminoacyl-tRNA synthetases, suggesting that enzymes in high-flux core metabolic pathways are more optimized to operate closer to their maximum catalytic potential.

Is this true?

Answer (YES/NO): NO